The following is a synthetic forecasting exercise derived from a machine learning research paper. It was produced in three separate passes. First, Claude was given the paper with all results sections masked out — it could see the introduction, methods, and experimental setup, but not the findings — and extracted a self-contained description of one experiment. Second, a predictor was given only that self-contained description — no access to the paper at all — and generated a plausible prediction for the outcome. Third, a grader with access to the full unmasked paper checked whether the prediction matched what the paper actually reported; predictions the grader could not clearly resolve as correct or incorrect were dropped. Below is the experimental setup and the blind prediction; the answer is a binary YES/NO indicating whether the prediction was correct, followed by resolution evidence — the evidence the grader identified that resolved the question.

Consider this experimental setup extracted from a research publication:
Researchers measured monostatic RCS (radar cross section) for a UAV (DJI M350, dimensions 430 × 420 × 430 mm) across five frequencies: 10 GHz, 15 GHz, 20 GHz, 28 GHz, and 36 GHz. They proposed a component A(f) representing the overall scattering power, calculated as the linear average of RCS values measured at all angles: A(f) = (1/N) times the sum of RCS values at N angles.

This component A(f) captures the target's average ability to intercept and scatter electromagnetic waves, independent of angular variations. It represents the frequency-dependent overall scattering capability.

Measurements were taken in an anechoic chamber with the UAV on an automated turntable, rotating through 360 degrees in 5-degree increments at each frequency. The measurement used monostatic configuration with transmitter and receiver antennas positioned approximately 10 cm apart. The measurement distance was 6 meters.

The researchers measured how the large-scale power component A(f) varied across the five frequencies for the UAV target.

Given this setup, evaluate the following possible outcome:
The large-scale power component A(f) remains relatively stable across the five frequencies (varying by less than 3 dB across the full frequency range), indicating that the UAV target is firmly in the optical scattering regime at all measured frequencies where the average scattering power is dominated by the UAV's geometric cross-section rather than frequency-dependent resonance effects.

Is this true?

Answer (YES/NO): NO